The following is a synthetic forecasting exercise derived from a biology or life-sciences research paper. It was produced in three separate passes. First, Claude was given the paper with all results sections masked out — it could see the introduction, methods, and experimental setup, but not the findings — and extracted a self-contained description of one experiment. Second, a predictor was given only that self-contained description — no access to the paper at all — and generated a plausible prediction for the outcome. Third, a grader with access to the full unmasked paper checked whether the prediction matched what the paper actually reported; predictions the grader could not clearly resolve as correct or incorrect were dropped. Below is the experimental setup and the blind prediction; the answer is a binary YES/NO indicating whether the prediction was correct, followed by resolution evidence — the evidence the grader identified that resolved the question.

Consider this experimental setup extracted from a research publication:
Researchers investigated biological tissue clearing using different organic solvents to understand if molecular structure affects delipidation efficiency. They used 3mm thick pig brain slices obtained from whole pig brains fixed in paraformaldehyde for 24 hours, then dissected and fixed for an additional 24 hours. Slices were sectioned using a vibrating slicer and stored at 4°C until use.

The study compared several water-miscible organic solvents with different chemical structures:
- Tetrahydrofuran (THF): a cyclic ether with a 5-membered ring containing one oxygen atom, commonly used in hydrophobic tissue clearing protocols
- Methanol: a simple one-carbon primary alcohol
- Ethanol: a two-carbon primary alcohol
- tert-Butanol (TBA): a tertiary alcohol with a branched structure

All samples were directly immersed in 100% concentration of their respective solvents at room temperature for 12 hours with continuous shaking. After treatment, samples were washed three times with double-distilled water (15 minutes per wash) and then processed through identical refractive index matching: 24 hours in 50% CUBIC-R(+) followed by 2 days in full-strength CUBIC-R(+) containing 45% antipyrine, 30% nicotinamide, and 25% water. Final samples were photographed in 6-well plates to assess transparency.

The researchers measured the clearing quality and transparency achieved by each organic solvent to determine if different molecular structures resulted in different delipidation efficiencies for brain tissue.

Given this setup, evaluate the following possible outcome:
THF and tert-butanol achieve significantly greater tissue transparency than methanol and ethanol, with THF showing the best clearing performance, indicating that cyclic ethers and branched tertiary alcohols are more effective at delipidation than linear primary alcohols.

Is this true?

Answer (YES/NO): NO